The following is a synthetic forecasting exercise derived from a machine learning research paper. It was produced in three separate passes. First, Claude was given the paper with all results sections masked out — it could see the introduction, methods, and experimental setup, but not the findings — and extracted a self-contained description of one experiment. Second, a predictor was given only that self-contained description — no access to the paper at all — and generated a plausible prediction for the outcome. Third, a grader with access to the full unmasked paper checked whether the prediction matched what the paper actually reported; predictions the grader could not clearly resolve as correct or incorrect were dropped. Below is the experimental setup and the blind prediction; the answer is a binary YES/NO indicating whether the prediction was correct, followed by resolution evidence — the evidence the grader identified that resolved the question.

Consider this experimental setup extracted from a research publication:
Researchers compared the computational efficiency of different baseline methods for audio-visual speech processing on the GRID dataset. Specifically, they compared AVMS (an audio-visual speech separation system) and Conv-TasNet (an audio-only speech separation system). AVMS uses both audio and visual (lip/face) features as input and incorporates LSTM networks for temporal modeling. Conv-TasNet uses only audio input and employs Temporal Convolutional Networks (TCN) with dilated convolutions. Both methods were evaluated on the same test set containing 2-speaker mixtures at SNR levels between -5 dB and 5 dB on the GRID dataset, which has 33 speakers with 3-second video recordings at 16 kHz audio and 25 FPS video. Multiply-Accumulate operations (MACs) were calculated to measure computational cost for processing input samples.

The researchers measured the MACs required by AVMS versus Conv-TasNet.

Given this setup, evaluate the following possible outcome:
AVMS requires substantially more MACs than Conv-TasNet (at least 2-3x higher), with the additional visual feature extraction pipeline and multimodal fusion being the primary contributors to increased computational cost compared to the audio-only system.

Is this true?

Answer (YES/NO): YES